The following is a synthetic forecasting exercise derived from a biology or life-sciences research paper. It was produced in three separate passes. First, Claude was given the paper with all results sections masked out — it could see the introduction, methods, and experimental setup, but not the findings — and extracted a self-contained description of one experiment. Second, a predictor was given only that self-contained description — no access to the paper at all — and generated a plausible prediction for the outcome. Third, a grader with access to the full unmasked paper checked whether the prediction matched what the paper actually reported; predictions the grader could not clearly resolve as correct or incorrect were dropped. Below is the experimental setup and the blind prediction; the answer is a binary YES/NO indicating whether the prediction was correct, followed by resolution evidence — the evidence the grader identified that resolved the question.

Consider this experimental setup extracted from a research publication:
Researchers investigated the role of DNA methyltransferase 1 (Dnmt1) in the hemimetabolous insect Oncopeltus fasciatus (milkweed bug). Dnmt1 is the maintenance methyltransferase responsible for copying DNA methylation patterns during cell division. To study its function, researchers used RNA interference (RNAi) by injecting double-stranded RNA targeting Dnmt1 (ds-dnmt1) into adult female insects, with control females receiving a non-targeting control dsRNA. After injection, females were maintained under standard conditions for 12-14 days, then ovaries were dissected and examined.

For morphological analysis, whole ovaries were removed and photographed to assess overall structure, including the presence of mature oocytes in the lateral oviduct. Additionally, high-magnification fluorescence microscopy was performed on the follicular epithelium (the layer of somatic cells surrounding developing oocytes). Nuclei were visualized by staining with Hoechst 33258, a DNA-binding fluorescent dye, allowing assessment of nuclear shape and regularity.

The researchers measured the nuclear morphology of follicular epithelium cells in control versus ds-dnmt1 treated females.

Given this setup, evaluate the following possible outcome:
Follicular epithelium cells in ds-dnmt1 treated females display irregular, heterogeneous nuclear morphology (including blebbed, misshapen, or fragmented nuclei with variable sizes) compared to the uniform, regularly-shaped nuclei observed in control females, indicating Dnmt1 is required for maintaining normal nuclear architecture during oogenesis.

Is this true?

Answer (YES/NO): YES